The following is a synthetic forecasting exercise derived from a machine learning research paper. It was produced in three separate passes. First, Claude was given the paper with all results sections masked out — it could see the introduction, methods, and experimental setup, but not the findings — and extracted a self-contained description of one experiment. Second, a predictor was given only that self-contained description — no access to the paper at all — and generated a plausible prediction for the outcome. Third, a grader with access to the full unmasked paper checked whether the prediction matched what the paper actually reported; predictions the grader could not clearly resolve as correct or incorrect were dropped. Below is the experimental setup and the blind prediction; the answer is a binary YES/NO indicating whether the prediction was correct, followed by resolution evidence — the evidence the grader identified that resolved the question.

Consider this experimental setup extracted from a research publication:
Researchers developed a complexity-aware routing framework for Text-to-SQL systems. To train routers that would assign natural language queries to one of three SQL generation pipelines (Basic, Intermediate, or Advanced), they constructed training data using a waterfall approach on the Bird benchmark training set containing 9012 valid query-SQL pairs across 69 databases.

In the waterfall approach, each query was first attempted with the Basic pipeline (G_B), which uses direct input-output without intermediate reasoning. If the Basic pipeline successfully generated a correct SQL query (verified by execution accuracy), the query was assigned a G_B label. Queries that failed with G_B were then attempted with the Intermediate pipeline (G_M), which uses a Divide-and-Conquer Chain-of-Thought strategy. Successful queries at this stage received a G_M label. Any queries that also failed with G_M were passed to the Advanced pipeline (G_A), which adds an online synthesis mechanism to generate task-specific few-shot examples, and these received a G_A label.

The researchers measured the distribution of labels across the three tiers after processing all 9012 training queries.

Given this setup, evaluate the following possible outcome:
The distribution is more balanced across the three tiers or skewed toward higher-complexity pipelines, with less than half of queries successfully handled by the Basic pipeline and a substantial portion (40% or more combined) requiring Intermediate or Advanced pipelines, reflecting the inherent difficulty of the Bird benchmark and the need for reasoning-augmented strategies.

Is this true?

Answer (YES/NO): NO